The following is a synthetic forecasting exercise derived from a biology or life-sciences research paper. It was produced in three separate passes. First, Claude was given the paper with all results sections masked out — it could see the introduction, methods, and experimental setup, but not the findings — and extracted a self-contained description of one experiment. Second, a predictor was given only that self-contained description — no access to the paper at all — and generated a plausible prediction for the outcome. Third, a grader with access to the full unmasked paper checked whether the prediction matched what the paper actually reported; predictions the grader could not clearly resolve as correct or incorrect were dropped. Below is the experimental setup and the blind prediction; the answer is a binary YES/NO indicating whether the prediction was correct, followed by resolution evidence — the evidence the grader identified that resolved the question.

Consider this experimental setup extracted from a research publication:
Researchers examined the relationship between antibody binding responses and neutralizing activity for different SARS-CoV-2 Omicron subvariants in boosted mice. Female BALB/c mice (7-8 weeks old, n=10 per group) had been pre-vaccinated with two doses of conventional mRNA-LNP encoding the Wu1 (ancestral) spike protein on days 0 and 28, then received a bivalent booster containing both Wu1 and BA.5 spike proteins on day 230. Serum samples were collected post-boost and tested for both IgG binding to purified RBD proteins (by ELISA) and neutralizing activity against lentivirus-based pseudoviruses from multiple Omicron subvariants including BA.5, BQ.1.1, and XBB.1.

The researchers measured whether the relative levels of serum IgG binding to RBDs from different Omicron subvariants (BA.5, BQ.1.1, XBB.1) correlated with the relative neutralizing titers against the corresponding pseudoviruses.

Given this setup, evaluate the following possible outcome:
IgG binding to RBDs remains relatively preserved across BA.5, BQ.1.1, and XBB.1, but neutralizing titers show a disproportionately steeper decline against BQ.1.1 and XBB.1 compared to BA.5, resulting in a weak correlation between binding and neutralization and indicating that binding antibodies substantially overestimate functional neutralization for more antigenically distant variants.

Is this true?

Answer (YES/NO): YES